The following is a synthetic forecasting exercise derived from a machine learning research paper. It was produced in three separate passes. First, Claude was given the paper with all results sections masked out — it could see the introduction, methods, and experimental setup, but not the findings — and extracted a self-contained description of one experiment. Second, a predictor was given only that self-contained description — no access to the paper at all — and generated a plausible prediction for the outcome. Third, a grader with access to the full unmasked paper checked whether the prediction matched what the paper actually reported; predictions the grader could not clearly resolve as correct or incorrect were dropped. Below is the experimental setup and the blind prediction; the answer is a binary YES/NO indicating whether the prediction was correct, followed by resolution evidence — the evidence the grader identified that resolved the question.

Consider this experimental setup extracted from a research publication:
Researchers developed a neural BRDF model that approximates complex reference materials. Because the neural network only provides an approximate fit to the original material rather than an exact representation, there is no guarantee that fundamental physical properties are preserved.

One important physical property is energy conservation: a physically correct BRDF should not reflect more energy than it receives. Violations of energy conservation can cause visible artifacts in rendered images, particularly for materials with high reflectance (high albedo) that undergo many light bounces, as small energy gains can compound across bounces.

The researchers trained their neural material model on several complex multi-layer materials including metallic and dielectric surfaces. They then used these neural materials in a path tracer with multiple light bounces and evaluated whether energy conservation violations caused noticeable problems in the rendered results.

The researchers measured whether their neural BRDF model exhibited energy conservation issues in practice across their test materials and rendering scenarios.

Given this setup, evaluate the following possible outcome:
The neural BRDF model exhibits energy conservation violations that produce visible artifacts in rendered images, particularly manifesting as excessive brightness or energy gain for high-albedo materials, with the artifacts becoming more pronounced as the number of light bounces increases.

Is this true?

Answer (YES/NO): NO